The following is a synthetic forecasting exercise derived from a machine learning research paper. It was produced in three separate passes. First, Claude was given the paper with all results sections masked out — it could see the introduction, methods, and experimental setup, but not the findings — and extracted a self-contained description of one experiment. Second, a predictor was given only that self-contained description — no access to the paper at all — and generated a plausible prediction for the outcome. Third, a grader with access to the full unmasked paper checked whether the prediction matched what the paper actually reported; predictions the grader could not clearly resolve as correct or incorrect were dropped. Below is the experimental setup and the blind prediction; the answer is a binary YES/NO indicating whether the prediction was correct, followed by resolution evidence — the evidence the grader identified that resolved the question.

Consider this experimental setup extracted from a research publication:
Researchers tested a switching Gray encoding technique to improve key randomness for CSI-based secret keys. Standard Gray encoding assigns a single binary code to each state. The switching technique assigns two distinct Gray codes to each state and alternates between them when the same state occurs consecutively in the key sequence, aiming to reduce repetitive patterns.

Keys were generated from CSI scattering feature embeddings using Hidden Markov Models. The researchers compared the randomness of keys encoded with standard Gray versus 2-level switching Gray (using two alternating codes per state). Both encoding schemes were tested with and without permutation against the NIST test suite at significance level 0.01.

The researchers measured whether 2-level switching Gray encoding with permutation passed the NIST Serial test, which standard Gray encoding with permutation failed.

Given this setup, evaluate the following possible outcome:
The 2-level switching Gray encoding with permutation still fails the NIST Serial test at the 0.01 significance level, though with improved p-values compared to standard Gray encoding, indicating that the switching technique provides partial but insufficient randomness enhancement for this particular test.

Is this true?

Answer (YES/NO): NO